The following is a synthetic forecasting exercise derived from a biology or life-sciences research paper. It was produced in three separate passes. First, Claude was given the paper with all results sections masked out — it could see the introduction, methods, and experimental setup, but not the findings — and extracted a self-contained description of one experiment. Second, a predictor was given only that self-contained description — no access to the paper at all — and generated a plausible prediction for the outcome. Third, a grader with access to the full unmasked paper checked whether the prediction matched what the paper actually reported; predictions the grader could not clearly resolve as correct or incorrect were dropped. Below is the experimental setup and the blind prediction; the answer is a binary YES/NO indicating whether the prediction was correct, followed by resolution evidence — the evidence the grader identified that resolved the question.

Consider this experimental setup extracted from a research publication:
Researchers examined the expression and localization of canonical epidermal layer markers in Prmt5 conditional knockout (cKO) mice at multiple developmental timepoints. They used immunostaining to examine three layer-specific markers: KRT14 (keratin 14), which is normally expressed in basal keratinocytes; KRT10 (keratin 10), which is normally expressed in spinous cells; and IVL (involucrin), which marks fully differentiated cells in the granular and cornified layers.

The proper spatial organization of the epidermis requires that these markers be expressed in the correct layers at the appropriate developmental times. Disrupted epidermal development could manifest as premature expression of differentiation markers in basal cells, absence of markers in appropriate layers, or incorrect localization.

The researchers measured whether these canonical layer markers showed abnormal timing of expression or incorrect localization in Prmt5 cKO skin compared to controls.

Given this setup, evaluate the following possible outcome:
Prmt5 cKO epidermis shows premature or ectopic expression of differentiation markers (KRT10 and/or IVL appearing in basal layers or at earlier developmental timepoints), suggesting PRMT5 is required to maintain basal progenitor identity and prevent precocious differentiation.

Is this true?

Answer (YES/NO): NO